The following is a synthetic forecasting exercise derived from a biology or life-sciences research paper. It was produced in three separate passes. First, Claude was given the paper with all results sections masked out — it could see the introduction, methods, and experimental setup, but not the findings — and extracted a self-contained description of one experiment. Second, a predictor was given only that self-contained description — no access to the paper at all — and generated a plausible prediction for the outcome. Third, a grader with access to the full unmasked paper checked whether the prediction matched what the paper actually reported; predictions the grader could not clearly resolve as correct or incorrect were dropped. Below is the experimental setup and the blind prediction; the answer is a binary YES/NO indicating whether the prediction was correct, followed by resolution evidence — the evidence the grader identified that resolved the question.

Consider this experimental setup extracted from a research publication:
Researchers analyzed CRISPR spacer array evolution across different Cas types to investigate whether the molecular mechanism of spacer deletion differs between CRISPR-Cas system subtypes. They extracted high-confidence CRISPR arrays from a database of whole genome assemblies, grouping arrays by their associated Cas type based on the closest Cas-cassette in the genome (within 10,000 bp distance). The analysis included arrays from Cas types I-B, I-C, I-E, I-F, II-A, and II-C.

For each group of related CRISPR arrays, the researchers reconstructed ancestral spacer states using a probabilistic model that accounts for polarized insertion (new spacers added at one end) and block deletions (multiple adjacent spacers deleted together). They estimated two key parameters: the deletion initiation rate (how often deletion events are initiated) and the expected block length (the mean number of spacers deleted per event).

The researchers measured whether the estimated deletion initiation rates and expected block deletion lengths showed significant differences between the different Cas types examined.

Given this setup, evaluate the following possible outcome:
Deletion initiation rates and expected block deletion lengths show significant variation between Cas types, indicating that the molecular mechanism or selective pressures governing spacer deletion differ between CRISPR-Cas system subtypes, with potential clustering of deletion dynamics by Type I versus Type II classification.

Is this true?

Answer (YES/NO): NO